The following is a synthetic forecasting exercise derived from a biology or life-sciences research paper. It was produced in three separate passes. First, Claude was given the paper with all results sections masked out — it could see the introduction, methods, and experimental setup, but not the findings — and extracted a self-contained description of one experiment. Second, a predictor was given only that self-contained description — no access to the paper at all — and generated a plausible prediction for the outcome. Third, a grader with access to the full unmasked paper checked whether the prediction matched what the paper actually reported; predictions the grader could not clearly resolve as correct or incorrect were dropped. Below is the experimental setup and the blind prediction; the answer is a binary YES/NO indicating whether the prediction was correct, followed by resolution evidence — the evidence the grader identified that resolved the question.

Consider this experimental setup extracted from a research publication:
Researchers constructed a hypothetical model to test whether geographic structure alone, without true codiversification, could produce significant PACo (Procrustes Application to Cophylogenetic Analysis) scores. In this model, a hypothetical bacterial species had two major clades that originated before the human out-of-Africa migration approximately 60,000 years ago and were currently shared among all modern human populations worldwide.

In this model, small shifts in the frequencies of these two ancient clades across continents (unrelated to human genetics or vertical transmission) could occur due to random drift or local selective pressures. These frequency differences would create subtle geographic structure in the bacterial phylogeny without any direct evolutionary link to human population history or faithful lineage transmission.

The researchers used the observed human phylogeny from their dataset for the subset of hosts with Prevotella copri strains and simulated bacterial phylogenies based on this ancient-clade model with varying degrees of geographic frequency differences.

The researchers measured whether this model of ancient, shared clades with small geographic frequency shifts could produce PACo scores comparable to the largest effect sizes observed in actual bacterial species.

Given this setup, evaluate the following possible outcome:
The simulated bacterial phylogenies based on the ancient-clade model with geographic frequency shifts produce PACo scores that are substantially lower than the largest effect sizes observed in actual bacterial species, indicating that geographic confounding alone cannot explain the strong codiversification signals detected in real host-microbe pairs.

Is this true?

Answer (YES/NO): NO